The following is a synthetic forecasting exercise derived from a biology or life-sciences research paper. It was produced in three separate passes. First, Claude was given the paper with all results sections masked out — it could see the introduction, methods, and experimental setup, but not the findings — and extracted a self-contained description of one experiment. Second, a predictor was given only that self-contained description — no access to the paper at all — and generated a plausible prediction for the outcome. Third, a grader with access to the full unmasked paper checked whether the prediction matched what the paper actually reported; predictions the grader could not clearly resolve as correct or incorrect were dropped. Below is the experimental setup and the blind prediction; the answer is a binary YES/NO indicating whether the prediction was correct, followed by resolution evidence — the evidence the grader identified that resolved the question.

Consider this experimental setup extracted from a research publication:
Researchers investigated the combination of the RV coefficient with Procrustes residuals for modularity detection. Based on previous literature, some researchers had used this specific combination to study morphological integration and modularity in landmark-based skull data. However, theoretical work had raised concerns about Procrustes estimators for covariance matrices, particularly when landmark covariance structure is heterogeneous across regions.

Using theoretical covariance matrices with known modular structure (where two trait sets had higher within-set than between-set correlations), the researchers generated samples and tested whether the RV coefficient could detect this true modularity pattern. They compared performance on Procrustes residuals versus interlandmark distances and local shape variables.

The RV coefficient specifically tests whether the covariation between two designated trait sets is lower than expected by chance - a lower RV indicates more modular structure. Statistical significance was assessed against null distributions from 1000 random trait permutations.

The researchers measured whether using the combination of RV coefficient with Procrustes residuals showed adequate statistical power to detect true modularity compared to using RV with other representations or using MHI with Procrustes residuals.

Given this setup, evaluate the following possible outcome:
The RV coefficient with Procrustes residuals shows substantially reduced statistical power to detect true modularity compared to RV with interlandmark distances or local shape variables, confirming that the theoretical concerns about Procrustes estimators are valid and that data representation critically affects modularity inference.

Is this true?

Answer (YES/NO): YES